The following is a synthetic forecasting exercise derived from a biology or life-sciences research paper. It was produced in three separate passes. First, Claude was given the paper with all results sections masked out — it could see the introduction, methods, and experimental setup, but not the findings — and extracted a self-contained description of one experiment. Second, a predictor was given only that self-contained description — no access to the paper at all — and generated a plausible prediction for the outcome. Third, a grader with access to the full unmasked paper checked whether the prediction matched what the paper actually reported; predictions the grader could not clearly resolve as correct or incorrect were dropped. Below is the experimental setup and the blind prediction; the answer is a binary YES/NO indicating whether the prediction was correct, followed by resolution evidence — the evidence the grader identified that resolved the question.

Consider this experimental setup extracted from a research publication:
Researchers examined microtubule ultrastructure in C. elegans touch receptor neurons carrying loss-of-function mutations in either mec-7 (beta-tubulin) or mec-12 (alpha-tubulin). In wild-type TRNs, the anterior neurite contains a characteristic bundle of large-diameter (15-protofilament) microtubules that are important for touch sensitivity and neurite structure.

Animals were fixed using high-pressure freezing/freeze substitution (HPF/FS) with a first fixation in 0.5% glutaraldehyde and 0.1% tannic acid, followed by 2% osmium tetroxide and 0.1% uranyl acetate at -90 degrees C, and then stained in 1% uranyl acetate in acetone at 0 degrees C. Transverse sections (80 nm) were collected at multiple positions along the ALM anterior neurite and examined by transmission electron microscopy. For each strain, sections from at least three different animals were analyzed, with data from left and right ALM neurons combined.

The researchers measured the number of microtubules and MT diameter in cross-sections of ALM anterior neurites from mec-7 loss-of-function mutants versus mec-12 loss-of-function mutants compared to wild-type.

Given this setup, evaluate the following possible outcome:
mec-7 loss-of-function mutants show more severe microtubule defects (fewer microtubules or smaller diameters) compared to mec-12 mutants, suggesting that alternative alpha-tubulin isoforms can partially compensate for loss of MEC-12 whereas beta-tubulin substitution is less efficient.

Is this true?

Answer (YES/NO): YES